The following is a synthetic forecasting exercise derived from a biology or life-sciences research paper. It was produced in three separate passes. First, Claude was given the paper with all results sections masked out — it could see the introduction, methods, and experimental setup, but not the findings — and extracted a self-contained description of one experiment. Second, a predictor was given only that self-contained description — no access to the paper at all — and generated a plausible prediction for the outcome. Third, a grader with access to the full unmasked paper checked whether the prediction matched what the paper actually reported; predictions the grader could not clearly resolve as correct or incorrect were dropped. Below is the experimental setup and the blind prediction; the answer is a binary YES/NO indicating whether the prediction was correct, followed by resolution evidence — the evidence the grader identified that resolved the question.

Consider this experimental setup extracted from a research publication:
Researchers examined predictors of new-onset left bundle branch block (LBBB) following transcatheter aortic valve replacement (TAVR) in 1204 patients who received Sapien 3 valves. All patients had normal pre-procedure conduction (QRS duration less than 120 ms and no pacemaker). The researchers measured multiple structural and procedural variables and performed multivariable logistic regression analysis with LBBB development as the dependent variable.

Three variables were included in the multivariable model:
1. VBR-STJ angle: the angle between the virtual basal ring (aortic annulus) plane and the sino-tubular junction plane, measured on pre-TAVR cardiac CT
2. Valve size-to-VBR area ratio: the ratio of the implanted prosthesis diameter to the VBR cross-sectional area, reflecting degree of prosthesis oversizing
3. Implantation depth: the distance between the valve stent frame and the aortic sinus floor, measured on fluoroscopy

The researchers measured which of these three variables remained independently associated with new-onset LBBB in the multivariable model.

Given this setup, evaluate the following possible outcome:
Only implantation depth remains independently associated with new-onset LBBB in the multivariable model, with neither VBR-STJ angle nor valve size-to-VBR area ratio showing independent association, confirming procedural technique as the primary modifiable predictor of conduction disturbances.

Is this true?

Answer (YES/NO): NO